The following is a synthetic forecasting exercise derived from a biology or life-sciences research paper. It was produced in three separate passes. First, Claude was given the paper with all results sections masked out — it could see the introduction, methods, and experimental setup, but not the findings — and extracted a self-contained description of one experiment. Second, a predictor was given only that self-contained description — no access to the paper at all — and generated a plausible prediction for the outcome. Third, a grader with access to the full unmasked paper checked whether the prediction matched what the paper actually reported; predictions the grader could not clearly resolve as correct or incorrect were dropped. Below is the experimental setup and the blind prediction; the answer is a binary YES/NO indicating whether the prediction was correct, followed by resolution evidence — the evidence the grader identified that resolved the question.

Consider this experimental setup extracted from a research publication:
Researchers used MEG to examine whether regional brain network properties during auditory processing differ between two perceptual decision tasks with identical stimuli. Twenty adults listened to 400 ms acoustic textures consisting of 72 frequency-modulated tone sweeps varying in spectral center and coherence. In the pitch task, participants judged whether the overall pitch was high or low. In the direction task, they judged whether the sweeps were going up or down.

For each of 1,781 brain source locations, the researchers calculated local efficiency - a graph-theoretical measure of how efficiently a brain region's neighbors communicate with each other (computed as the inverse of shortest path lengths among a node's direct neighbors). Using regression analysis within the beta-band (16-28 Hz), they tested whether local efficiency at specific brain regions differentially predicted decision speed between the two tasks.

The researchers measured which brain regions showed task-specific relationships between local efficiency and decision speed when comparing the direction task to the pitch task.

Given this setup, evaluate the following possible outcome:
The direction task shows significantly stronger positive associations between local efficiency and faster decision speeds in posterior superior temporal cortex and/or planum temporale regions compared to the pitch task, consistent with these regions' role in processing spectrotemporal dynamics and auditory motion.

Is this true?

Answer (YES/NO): NO